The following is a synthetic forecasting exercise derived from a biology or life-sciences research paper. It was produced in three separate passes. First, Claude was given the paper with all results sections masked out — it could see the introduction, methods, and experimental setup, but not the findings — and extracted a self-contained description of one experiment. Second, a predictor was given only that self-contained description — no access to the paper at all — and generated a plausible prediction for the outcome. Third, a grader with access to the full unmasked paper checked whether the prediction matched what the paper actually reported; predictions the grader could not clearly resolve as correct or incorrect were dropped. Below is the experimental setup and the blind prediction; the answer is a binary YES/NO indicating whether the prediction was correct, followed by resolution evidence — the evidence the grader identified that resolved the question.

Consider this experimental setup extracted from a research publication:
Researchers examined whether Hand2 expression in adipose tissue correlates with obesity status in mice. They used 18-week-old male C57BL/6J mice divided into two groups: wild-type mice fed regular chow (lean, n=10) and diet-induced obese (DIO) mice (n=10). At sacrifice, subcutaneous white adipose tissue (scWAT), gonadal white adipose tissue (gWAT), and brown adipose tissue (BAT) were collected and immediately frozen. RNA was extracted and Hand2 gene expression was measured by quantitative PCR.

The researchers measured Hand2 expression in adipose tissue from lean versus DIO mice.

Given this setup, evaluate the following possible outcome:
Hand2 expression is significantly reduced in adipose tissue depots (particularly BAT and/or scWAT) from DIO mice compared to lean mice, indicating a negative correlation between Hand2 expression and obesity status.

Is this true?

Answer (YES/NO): NO